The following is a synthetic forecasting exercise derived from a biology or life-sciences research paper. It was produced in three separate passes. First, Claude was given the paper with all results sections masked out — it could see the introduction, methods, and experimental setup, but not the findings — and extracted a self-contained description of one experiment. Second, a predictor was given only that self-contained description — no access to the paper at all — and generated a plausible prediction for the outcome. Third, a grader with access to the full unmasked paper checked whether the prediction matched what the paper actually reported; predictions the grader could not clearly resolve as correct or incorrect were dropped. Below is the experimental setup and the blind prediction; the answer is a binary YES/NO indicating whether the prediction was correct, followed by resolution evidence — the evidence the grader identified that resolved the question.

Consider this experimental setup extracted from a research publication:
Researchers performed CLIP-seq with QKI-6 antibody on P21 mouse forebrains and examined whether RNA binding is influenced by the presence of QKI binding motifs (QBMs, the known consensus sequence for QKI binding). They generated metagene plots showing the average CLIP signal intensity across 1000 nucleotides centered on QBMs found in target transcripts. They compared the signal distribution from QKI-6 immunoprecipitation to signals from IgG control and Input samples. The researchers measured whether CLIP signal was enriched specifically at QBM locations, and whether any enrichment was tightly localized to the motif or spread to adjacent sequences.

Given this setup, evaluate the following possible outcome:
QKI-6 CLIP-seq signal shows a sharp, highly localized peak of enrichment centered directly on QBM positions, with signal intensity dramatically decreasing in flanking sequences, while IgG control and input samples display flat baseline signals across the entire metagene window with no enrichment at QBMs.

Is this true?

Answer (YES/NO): NO